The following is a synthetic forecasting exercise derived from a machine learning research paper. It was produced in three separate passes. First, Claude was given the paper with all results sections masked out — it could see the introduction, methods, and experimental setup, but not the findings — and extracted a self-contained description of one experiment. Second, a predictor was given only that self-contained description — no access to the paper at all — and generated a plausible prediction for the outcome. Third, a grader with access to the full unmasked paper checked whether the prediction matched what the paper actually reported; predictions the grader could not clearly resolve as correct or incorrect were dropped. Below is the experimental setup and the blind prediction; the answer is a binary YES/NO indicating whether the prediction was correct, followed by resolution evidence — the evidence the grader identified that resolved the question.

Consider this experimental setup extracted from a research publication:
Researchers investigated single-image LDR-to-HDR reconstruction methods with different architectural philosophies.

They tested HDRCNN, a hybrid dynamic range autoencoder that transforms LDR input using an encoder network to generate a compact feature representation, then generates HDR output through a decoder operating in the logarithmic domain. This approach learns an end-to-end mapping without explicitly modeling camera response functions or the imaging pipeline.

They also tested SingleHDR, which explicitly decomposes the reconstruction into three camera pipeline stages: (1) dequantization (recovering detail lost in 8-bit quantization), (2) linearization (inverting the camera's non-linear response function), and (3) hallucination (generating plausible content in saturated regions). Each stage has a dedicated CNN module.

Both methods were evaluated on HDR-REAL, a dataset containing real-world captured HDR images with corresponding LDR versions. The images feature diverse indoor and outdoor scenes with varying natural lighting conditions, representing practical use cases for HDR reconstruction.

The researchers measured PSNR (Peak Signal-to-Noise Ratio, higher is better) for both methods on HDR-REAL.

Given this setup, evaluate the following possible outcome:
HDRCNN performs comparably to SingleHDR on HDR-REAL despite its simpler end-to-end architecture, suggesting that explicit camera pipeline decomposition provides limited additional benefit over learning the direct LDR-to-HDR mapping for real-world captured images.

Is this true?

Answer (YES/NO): NO